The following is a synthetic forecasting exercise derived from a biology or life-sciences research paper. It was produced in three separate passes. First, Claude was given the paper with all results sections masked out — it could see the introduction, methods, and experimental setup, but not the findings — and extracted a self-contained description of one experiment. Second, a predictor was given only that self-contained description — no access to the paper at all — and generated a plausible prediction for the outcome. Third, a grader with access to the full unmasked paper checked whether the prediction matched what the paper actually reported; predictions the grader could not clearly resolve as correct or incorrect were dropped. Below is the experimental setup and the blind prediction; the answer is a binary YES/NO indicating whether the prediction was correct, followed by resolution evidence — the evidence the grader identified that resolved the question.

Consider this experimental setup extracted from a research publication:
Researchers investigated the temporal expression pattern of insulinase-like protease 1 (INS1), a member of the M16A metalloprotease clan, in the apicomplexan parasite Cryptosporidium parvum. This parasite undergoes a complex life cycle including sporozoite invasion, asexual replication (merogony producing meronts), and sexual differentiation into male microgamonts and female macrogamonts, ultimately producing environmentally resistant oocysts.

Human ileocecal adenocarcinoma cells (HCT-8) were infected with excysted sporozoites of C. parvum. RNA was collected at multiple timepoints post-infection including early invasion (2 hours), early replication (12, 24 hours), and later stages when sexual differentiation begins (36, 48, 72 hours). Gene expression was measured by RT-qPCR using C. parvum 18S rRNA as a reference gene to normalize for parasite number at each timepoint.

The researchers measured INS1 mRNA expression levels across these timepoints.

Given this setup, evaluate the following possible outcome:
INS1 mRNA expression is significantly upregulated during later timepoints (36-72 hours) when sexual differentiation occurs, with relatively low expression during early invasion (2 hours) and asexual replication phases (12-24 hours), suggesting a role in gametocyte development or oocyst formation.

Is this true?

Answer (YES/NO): YES